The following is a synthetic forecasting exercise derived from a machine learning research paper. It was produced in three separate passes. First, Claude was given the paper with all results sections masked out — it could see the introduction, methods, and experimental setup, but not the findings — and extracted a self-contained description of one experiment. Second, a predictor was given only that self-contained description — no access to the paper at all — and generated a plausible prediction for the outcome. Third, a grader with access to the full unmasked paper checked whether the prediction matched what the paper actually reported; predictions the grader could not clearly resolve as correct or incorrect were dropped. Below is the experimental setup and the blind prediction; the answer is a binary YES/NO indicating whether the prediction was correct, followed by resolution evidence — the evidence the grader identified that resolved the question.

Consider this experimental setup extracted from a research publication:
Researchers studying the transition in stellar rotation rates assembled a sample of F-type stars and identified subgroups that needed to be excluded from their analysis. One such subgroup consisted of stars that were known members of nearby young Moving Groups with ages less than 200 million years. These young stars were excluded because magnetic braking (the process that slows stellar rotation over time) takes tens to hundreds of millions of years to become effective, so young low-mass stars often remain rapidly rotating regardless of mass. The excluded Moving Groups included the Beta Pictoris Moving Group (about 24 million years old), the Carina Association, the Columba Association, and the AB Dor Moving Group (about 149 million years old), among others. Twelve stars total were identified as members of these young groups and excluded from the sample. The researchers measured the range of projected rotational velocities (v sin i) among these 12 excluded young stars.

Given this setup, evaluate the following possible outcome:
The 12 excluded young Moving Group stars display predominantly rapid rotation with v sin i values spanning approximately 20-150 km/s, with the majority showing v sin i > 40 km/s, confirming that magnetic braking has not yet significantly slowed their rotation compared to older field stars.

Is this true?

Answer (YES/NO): NO